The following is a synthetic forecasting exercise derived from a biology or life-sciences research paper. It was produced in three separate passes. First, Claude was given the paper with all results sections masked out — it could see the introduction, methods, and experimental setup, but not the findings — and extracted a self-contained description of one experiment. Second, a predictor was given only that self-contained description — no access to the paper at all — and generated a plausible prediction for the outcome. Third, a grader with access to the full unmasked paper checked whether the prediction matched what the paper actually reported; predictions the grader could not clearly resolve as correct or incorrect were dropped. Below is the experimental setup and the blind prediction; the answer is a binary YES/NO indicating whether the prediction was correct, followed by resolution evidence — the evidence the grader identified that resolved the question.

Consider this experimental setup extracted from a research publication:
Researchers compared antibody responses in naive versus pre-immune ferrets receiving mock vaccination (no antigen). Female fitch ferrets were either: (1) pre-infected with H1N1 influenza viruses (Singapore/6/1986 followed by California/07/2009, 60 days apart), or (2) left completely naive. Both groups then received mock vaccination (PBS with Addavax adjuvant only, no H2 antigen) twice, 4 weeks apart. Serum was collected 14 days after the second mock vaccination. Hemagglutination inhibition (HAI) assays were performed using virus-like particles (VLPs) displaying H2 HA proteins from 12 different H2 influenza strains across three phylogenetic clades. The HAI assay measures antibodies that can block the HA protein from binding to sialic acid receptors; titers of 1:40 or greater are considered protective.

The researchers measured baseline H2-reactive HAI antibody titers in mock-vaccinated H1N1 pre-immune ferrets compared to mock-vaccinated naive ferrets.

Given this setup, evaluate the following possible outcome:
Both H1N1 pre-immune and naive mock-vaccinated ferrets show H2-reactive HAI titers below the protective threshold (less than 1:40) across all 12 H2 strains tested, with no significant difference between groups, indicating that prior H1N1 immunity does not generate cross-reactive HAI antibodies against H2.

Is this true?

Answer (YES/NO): YES